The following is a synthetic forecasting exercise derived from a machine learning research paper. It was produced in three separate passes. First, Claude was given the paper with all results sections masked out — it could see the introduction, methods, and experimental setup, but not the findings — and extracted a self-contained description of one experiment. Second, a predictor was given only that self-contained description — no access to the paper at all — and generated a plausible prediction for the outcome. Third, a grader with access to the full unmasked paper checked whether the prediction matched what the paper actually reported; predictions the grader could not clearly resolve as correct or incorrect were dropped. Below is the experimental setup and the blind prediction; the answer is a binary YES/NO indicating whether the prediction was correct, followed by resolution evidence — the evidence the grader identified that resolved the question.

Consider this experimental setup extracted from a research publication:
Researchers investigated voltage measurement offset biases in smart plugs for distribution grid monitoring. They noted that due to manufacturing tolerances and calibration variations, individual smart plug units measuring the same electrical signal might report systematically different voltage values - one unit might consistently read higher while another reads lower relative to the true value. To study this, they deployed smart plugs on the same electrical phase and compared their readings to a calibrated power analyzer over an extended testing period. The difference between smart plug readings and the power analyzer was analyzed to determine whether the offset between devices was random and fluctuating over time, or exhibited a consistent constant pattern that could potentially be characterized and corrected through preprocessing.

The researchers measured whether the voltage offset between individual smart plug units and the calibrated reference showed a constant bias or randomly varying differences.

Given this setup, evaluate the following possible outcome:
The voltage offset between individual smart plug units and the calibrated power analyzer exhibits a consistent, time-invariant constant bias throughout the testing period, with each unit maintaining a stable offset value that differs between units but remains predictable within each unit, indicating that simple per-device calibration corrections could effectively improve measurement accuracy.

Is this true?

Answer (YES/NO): YES